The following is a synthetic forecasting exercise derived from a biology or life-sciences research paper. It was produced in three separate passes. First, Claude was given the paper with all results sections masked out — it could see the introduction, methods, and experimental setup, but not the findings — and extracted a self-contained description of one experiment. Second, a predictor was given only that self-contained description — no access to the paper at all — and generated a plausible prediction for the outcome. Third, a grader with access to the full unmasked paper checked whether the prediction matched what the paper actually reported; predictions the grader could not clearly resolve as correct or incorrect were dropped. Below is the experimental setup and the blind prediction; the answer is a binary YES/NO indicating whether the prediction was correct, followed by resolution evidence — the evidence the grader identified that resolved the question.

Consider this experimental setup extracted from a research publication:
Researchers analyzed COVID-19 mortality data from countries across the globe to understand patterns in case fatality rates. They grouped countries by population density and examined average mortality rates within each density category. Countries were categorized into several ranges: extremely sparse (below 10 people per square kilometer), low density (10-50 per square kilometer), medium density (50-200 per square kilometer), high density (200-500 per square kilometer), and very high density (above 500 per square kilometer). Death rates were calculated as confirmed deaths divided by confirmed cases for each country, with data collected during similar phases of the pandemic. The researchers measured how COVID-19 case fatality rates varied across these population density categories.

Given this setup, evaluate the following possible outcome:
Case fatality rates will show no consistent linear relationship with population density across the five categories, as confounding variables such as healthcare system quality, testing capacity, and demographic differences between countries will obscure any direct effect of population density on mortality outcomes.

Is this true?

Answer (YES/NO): NO